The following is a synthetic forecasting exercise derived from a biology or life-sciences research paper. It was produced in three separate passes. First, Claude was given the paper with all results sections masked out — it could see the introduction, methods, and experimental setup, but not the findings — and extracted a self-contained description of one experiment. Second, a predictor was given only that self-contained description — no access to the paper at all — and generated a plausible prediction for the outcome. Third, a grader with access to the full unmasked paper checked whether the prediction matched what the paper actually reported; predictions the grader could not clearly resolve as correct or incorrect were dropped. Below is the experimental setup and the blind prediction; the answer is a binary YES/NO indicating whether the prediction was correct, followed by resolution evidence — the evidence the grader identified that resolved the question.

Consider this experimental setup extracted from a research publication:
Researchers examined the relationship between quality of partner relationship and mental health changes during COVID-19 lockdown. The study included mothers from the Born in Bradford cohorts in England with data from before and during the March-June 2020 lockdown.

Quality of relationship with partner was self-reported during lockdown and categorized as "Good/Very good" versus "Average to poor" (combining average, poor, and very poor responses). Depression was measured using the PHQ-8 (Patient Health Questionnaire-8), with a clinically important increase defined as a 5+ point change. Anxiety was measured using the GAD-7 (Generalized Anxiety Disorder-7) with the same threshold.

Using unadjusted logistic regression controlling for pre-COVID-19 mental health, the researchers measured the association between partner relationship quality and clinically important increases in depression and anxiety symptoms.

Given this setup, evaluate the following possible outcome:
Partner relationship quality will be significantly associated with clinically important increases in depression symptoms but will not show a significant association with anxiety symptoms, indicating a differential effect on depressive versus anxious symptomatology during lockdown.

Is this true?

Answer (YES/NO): NO